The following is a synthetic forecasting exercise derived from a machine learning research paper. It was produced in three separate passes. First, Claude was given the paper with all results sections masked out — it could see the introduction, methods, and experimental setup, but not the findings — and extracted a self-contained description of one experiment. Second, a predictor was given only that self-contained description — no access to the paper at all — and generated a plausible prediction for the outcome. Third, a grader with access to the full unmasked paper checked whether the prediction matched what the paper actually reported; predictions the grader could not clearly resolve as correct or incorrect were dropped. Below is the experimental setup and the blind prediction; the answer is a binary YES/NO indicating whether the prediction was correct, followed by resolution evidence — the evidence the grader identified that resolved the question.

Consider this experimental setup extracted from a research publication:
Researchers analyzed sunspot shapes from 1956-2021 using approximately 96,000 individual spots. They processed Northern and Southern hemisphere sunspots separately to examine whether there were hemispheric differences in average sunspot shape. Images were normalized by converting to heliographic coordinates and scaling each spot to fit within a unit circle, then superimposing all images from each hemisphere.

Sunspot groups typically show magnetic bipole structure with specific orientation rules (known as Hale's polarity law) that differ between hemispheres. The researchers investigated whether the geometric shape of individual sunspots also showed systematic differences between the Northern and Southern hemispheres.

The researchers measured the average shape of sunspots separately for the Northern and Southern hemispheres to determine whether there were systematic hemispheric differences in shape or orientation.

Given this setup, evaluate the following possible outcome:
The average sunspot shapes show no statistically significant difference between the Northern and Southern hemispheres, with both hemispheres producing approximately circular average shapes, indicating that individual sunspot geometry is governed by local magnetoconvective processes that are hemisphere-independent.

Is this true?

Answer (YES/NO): NO